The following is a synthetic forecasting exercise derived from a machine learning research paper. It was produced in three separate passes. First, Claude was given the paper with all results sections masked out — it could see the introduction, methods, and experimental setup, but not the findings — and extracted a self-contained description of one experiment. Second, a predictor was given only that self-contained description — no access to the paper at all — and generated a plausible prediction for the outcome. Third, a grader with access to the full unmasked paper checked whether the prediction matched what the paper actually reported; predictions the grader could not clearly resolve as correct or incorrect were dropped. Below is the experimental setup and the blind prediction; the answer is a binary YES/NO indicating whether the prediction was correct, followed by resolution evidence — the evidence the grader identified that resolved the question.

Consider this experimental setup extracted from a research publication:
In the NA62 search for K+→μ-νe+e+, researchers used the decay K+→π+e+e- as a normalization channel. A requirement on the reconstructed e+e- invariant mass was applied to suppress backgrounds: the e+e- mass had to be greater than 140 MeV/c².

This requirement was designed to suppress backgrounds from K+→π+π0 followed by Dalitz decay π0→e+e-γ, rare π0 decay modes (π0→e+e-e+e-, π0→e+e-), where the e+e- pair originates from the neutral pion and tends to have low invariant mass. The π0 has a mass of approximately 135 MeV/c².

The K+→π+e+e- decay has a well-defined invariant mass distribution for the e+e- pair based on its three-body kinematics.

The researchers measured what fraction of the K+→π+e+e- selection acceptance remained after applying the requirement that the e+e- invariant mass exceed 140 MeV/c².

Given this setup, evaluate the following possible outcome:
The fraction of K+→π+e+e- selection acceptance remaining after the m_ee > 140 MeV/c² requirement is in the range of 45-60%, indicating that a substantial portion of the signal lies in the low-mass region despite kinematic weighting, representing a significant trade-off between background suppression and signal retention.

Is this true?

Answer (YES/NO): NO